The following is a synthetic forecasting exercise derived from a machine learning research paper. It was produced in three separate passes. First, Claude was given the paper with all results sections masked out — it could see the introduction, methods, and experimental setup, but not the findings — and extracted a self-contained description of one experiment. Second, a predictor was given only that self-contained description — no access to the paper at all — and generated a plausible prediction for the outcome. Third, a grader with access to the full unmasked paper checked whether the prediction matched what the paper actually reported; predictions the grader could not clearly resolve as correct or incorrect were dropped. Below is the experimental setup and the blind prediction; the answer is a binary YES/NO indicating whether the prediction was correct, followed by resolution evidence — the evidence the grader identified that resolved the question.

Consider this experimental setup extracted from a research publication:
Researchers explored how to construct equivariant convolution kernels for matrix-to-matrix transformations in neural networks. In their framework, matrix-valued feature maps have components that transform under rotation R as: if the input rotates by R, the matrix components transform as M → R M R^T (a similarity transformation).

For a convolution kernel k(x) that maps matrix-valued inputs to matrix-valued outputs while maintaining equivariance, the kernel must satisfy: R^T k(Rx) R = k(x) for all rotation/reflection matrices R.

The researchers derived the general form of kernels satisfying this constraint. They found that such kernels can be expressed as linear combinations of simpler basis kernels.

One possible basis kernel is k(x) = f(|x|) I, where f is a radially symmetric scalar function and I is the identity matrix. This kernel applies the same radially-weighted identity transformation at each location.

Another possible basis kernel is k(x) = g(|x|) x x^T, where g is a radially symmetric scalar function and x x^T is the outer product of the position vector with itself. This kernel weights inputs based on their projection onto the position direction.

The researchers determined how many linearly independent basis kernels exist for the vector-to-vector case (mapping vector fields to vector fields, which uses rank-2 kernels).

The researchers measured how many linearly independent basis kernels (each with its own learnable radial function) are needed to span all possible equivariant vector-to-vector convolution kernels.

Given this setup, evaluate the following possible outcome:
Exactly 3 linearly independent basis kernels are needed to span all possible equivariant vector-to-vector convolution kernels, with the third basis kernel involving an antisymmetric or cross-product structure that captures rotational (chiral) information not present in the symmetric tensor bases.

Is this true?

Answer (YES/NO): NO